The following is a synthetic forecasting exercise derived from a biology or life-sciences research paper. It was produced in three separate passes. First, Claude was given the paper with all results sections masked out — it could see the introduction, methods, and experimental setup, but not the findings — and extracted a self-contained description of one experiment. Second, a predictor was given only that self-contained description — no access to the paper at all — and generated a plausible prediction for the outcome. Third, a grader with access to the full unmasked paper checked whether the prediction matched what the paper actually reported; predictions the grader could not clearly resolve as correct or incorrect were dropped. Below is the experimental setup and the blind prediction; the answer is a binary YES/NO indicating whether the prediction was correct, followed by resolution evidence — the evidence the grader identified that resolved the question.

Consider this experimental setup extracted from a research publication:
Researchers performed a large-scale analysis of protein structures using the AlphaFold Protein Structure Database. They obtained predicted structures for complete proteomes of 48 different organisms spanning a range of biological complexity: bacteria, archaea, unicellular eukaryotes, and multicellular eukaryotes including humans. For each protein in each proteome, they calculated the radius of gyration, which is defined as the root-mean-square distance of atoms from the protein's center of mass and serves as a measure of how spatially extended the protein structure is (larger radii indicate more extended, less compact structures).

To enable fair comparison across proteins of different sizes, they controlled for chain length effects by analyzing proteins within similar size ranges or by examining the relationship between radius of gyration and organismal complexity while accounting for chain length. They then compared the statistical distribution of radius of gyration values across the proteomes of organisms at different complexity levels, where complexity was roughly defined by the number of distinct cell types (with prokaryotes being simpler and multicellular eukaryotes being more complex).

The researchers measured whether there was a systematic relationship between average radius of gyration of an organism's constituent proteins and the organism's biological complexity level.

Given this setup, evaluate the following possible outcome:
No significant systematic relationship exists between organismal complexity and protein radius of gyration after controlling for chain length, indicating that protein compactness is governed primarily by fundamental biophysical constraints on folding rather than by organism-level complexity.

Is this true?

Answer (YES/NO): NO